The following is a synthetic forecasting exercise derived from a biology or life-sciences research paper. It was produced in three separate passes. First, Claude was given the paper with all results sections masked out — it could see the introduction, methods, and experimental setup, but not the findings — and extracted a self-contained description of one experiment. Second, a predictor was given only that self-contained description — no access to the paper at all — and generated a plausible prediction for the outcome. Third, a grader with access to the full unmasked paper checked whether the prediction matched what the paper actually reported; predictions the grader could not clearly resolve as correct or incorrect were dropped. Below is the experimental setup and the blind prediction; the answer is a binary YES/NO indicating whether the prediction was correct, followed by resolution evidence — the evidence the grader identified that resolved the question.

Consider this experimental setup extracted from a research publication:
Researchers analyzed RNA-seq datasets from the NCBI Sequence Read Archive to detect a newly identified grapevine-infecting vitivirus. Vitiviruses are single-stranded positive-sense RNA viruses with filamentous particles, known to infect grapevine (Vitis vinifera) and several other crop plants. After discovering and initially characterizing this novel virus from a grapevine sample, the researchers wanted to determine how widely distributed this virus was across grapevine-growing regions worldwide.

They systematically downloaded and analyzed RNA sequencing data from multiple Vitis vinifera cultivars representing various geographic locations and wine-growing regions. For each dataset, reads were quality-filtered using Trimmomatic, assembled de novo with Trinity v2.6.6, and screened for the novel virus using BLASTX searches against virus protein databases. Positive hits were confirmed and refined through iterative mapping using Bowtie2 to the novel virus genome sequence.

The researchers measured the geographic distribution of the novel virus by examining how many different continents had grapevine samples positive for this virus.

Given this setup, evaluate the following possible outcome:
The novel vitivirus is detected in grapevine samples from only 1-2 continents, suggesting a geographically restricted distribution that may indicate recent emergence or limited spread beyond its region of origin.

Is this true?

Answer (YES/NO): NO